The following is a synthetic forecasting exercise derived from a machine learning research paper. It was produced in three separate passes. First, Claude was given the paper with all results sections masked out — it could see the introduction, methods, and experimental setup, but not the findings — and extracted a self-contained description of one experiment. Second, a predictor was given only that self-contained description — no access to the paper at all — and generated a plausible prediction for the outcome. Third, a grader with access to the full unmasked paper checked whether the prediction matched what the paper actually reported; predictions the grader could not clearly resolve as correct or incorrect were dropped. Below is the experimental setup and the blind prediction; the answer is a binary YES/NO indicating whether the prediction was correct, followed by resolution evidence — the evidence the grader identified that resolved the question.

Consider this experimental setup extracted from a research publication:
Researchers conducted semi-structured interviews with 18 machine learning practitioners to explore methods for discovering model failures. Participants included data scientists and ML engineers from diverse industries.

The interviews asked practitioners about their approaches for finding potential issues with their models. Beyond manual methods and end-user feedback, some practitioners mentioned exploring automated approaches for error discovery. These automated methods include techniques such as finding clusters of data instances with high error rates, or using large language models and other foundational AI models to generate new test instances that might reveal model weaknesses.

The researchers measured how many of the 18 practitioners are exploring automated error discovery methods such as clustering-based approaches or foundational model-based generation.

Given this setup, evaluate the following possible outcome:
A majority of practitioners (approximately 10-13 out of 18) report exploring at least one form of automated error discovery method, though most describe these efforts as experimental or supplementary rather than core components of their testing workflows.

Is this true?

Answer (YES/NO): NO